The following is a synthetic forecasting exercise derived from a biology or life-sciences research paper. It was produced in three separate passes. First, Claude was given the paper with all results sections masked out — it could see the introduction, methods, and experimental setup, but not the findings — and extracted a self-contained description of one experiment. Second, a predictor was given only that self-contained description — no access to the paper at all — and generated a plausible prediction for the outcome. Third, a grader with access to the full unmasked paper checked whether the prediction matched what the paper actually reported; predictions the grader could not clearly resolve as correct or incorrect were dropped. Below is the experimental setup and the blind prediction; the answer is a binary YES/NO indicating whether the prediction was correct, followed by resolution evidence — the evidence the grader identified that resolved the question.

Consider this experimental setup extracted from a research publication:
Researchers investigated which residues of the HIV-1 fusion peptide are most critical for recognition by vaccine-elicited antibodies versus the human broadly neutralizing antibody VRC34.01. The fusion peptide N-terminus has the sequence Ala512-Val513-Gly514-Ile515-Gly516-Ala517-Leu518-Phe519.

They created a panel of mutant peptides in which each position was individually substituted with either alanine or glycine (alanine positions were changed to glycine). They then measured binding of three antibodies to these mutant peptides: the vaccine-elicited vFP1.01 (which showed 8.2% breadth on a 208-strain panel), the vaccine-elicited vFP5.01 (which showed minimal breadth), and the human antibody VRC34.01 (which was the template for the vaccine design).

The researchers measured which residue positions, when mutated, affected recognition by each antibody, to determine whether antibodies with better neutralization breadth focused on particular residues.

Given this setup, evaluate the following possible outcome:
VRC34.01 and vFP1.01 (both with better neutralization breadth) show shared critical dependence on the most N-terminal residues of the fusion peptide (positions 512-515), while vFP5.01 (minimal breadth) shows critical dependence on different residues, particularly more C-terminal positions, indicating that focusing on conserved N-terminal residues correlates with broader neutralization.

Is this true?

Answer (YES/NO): NO